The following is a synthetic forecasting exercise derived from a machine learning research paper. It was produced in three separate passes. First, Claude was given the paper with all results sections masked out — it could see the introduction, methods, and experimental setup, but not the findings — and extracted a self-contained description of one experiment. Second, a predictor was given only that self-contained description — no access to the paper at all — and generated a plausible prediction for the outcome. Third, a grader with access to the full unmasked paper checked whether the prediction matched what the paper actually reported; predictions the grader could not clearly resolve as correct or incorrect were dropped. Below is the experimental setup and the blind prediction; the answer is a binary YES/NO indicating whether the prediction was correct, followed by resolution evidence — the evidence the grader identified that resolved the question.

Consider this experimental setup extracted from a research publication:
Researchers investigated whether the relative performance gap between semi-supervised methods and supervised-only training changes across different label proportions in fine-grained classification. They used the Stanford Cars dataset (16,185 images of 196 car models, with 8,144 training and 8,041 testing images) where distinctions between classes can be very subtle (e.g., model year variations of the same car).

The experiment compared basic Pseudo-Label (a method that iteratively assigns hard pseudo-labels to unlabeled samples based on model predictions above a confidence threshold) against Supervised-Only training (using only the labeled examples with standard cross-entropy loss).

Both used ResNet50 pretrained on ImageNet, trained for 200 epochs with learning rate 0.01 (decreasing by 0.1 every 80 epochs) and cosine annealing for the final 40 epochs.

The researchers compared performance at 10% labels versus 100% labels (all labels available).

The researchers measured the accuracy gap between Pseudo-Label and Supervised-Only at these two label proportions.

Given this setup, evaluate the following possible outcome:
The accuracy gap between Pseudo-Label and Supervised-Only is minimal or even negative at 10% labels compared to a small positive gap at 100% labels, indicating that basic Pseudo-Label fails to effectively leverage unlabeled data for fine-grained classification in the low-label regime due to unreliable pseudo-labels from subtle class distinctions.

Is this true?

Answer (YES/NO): NO